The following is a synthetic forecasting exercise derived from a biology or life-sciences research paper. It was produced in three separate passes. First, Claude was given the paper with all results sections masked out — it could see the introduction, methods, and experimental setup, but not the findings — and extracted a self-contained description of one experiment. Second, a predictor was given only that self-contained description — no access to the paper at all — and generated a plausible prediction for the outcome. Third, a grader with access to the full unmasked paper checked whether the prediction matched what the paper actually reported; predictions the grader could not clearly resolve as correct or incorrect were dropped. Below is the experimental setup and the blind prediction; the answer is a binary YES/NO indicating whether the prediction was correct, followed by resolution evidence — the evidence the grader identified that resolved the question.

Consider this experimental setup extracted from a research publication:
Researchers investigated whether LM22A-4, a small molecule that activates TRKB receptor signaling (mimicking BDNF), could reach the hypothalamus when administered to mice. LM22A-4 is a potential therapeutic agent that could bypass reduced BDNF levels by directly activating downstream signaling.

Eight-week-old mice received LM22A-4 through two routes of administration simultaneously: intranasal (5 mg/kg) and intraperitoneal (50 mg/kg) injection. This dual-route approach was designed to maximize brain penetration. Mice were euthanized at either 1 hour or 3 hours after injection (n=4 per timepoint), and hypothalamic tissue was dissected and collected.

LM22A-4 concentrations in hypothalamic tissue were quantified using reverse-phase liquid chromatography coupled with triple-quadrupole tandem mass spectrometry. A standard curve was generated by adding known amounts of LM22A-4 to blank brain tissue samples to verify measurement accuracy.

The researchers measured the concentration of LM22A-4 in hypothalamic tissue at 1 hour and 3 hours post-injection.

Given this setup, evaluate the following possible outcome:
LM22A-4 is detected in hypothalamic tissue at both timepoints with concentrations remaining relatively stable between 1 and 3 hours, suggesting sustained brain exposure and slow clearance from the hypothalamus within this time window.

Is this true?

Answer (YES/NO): NO